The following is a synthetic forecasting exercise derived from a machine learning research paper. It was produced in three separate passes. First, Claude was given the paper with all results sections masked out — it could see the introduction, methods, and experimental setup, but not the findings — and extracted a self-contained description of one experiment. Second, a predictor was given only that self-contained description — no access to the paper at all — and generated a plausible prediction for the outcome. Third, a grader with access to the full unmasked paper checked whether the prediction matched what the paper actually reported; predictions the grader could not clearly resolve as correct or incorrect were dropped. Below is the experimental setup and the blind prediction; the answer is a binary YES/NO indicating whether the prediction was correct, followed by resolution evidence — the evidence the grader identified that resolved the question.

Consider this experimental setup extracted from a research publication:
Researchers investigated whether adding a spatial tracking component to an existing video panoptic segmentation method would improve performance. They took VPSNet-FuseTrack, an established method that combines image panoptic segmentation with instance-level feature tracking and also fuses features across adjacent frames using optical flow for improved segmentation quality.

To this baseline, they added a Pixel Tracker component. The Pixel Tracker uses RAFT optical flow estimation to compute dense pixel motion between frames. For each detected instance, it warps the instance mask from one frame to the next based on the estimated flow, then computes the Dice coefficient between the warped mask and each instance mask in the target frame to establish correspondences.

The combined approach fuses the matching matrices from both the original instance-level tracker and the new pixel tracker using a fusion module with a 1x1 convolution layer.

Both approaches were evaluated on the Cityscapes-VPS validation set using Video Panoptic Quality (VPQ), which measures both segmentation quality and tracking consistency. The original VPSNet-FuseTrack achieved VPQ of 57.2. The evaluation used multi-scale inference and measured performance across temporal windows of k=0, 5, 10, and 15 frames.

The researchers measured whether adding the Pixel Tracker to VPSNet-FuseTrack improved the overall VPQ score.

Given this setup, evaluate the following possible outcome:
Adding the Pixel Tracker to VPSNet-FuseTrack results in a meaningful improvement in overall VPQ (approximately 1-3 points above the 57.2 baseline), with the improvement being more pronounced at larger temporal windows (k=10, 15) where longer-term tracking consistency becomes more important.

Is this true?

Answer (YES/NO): NO